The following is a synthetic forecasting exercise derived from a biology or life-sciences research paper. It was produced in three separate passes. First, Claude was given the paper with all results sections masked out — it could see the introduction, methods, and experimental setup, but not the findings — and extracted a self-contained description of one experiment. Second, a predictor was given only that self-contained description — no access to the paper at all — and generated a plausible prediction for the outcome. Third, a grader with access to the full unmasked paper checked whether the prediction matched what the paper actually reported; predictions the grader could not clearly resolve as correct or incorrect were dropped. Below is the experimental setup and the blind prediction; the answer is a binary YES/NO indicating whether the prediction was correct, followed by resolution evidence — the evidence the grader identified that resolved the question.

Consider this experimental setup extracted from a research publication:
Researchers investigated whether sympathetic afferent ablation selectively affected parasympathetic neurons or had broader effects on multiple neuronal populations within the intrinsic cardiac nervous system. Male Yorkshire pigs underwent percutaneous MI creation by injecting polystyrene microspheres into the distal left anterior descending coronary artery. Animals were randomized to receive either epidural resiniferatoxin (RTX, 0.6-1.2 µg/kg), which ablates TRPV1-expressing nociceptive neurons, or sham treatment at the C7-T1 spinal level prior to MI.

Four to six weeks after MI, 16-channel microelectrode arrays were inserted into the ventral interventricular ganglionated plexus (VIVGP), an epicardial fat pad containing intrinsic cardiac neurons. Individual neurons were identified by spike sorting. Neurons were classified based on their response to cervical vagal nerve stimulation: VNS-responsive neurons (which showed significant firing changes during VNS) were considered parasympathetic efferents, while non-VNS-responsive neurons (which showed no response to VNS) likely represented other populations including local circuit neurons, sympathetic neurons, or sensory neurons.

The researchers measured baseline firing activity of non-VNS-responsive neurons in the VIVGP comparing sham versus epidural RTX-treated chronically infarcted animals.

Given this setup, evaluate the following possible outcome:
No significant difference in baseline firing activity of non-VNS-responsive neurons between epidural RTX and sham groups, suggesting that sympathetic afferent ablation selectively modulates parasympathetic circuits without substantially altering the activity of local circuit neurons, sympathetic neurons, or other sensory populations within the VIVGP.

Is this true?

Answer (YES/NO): YES